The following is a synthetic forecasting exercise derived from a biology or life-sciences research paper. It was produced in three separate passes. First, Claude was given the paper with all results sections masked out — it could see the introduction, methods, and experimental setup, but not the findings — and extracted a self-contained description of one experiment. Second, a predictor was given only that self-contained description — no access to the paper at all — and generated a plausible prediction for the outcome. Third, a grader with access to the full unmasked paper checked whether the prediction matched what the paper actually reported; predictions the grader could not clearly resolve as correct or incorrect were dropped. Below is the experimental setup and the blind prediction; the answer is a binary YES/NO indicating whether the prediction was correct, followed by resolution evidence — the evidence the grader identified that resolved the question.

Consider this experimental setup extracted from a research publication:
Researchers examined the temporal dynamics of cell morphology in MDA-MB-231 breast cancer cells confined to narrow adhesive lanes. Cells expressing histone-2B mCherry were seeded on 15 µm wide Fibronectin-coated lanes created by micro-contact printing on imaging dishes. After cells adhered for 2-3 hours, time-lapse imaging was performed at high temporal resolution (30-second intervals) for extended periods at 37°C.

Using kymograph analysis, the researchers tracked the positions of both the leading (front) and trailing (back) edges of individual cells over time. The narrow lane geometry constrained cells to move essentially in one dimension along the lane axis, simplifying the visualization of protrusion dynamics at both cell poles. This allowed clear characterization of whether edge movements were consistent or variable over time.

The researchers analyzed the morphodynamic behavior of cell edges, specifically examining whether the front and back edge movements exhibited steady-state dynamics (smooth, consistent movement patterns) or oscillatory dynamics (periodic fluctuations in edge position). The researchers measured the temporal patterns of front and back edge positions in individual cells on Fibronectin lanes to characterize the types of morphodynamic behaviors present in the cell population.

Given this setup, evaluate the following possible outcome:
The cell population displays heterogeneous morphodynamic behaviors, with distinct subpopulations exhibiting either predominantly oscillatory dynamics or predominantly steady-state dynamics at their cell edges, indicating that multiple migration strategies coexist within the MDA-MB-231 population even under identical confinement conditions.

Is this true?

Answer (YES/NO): YES